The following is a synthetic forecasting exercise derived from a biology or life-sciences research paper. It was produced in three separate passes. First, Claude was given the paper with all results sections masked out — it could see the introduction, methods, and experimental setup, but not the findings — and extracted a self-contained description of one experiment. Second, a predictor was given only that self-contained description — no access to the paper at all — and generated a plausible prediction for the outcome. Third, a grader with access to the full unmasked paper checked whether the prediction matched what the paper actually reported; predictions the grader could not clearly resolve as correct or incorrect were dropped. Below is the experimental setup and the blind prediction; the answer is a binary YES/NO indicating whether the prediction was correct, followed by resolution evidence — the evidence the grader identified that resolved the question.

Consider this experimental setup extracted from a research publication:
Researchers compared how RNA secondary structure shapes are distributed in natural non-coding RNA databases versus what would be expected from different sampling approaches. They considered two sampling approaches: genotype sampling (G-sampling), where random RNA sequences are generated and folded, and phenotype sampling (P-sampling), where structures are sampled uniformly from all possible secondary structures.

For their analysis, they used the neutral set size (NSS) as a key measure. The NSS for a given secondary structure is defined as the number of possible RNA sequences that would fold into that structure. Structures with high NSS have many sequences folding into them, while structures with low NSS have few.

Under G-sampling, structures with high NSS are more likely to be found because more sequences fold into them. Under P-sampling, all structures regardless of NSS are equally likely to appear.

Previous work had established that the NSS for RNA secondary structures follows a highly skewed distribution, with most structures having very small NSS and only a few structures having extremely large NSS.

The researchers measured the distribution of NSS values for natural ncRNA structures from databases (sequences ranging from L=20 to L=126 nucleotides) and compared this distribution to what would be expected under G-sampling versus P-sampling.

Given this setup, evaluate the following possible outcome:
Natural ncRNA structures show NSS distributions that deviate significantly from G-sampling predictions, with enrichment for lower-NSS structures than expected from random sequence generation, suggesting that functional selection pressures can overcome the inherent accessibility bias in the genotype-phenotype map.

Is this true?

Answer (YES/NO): NO